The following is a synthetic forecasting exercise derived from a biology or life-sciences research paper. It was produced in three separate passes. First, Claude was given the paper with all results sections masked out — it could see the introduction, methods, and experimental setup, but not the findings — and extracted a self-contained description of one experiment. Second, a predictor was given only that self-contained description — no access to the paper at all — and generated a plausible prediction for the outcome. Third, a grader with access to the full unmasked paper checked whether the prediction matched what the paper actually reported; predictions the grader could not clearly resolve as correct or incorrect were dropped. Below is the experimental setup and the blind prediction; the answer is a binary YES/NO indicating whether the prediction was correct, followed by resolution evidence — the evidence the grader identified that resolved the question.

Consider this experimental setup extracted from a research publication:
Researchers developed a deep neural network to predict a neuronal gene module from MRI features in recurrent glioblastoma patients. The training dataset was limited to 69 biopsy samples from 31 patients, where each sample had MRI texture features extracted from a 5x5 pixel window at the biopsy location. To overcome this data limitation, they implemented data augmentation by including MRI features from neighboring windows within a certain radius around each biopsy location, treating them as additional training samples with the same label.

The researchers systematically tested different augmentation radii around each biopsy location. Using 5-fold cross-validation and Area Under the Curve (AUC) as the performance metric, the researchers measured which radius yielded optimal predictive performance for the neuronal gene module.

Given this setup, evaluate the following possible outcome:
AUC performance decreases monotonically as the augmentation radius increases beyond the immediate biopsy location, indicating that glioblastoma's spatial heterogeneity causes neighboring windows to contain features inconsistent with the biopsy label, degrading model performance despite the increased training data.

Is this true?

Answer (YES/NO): NO